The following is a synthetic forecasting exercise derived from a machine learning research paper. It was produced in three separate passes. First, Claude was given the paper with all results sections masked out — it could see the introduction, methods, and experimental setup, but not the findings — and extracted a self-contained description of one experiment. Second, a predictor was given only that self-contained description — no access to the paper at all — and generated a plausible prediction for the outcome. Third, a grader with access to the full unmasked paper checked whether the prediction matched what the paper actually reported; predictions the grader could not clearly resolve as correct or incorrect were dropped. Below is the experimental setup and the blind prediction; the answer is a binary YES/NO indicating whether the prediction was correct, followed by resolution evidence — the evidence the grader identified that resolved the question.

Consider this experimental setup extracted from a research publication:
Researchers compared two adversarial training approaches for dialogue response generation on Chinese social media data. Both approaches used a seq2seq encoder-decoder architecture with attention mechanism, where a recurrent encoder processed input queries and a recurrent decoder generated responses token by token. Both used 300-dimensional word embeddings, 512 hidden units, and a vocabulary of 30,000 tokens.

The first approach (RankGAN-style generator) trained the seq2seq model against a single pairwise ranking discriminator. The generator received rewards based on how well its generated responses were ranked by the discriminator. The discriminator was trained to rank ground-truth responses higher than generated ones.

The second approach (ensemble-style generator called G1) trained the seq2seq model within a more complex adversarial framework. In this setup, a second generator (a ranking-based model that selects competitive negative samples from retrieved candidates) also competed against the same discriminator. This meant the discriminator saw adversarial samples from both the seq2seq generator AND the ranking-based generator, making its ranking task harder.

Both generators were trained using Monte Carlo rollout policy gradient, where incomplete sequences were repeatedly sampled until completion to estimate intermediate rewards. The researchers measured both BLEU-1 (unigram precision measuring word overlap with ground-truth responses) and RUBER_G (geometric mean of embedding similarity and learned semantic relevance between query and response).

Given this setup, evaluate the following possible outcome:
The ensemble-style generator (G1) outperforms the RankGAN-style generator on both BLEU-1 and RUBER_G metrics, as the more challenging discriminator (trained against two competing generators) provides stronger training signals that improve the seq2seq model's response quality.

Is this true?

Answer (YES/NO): NO